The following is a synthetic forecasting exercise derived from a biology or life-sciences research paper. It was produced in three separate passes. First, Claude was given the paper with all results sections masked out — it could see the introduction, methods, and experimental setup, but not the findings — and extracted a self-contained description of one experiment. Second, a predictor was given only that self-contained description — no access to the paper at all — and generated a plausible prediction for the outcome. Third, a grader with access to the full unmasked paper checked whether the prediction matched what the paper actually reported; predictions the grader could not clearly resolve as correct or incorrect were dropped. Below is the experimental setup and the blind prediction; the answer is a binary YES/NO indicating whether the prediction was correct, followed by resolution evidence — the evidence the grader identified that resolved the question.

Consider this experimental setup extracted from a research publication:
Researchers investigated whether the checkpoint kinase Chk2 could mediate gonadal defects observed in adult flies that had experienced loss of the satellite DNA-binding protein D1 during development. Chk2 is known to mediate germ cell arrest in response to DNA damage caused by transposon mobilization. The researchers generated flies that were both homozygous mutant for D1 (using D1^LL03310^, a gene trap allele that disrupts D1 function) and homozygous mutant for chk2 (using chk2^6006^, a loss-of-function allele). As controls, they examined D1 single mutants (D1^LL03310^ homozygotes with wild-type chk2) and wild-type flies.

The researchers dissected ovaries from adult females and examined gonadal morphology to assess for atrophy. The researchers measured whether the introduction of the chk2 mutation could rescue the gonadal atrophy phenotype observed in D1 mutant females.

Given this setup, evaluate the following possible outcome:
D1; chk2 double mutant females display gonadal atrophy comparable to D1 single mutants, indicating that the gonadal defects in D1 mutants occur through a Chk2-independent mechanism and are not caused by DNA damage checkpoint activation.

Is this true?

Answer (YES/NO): NO